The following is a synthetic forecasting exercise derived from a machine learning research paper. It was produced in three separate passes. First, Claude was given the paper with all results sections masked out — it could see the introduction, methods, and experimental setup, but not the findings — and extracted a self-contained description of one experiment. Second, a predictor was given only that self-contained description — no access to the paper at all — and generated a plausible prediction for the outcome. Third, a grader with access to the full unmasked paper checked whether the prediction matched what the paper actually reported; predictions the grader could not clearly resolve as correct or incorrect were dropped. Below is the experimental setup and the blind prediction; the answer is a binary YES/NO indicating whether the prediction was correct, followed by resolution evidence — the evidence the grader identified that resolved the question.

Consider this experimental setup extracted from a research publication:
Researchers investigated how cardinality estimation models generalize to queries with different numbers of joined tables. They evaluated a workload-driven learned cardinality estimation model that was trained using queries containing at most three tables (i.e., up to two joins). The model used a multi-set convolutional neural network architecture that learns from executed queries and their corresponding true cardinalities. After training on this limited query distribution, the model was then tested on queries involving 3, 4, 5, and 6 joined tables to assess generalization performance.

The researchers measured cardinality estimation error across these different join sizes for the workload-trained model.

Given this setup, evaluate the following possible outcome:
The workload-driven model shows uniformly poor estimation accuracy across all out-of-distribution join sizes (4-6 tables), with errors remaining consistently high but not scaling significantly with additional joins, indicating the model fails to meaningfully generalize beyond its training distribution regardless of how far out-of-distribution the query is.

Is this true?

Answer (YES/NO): NO